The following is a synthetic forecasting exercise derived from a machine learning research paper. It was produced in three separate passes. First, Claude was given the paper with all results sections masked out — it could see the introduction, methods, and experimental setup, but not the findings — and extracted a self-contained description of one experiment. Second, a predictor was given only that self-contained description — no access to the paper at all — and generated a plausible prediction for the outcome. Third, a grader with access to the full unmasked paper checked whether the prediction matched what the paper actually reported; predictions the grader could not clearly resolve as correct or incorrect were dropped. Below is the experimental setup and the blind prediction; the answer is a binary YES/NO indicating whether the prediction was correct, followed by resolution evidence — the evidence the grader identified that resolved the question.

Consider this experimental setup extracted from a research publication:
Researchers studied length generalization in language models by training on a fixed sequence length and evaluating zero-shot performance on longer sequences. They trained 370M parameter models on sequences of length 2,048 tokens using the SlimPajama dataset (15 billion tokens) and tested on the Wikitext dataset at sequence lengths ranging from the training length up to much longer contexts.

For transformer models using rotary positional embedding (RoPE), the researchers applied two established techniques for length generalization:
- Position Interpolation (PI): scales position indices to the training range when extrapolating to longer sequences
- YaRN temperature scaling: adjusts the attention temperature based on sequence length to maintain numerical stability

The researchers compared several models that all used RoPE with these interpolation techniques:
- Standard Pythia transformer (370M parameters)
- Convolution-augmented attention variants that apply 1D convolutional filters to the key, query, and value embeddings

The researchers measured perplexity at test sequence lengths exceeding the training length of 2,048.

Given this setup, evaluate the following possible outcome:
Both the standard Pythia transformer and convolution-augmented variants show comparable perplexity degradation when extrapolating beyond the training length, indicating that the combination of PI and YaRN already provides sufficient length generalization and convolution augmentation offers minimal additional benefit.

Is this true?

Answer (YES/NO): NO